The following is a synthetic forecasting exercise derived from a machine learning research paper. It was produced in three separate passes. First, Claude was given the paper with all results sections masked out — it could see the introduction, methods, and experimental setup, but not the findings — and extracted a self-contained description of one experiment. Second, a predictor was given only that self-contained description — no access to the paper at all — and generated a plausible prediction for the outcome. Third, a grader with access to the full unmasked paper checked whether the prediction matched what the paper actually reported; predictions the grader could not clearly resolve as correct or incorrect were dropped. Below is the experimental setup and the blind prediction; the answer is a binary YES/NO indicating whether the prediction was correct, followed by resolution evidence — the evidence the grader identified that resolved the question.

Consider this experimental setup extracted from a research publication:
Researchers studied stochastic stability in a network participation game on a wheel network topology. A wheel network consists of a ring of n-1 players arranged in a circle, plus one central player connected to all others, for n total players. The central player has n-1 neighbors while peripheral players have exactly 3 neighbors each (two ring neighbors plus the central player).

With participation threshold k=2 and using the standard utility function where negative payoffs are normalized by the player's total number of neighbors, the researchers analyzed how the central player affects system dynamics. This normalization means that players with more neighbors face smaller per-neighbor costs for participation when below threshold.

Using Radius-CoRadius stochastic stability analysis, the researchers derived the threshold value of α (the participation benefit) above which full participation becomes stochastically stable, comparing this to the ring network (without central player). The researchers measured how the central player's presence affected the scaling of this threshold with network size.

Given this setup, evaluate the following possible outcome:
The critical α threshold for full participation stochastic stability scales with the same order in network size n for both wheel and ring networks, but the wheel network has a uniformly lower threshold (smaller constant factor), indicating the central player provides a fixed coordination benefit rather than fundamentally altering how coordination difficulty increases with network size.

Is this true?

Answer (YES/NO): NO